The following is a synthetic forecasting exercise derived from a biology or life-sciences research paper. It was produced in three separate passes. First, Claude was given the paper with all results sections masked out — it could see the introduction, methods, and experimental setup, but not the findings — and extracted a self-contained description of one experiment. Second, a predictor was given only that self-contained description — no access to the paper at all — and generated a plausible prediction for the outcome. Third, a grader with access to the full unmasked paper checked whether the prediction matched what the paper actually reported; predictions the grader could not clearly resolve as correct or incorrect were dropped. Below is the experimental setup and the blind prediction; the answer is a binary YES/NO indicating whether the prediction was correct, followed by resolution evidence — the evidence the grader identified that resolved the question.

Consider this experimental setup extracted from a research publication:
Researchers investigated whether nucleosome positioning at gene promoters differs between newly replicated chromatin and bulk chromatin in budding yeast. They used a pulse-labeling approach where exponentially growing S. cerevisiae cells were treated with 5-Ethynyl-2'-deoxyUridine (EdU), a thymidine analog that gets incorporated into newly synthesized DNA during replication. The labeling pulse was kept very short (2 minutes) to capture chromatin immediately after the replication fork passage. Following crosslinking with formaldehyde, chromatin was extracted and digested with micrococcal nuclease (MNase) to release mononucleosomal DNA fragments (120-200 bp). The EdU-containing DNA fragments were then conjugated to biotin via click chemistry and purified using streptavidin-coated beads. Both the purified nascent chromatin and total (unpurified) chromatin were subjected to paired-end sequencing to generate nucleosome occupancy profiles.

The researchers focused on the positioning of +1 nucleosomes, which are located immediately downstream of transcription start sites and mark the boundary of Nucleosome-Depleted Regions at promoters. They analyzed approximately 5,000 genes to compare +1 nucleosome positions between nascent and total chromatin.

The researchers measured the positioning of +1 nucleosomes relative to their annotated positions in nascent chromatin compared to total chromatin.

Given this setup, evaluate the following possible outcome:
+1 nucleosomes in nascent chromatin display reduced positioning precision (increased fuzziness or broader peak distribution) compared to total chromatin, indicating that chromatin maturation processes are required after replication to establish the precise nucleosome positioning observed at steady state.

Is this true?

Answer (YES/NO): NO